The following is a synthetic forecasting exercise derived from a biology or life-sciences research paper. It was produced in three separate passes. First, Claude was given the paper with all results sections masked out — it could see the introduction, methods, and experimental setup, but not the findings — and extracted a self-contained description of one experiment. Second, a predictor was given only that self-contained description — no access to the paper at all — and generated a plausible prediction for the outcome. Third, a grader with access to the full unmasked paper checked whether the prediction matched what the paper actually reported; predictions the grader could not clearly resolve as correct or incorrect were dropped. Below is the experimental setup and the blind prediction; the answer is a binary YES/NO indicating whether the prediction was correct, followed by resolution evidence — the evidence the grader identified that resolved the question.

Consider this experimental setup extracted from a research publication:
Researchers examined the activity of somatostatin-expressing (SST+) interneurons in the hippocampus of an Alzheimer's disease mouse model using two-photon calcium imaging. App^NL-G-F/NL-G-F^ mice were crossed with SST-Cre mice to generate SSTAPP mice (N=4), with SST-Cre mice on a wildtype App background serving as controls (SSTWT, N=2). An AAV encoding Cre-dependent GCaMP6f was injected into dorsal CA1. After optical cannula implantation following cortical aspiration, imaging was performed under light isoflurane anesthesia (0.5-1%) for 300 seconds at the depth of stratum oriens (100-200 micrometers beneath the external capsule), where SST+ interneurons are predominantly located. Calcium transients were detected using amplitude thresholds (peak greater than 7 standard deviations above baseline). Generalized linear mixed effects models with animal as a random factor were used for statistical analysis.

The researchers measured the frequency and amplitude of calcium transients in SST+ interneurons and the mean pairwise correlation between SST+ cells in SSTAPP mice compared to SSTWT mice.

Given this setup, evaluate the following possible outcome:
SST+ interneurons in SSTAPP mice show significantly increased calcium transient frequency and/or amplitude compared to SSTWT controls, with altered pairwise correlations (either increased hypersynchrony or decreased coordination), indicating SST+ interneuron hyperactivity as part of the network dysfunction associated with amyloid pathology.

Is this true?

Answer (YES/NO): NO